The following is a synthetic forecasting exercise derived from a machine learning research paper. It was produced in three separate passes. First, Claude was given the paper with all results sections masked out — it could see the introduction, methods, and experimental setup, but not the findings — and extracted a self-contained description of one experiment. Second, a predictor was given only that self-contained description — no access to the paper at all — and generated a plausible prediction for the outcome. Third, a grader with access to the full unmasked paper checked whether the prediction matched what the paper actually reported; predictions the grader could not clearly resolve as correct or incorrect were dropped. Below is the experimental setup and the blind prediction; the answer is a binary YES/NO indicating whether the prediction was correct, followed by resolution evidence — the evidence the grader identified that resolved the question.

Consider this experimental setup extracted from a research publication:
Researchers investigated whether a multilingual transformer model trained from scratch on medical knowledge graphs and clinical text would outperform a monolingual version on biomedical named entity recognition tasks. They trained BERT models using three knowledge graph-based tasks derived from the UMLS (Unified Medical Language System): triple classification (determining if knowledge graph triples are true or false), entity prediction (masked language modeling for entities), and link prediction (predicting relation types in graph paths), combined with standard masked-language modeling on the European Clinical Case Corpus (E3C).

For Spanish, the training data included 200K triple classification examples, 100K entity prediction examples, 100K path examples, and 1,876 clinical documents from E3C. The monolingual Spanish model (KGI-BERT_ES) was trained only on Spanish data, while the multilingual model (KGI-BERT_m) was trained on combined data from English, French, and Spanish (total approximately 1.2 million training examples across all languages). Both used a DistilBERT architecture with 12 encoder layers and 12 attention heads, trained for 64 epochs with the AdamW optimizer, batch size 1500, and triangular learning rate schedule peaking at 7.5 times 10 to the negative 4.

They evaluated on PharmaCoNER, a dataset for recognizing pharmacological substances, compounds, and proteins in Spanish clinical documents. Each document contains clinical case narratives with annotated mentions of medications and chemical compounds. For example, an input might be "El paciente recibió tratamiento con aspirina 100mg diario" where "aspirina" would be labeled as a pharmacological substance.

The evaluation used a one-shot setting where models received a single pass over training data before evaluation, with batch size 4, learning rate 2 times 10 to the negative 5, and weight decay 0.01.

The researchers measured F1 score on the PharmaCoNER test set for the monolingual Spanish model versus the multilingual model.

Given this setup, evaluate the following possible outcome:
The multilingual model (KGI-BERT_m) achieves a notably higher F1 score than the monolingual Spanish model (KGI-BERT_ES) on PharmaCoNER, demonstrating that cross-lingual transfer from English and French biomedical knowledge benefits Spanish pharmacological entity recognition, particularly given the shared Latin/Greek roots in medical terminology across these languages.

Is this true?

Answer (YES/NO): YES